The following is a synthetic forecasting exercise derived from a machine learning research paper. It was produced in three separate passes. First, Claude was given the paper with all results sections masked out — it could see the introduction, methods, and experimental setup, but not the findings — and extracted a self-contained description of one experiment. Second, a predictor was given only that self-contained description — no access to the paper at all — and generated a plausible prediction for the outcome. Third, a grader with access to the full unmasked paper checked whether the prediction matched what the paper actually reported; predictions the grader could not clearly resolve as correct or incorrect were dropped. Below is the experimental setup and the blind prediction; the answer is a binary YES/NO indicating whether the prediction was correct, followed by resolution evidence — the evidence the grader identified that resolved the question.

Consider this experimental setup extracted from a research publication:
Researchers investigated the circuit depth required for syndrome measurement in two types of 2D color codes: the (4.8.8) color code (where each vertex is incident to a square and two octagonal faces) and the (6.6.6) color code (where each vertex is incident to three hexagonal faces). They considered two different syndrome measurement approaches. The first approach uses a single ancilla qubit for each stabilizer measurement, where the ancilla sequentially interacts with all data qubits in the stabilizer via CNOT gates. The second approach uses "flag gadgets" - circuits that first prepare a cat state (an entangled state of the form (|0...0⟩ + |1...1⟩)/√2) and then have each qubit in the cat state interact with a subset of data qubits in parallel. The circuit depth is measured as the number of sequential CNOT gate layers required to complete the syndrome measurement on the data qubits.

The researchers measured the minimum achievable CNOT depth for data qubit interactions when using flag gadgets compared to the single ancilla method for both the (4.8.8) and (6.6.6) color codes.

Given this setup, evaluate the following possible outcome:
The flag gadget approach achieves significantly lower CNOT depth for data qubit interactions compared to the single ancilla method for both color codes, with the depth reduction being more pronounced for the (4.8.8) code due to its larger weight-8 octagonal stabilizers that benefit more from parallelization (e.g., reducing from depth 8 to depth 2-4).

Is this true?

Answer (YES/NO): YES